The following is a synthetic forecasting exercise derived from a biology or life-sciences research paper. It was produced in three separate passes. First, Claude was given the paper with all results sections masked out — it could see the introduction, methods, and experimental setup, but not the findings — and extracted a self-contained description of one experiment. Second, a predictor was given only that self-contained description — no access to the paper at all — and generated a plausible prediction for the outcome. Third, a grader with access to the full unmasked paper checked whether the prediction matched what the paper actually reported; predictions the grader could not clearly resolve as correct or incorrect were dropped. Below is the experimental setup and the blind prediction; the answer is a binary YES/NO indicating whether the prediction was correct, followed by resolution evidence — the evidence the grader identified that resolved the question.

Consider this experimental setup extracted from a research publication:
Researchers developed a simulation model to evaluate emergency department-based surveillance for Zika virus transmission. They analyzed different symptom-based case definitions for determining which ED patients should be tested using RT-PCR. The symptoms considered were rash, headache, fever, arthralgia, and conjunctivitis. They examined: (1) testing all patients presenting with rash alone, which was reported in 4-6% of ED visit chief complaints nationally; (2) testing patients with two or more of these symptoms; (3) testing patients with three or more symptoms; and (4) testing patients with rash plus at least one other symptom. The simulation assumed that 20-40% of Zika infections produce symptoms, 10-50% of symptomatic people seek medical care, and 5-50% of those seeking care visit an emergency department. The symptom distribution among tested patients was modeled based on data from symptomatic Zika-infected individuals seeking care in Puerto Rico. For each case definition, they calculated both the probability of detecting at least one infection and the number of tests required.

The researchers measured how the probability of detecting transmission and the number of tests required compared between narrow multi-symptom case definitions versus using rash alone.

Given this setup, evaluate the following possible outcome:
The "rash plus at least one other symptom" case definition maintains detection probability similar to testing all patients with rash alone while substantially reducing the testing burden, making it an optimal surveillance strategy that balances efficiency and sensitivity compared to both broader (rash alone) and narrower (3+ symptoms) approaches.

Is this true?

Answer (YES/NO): NO